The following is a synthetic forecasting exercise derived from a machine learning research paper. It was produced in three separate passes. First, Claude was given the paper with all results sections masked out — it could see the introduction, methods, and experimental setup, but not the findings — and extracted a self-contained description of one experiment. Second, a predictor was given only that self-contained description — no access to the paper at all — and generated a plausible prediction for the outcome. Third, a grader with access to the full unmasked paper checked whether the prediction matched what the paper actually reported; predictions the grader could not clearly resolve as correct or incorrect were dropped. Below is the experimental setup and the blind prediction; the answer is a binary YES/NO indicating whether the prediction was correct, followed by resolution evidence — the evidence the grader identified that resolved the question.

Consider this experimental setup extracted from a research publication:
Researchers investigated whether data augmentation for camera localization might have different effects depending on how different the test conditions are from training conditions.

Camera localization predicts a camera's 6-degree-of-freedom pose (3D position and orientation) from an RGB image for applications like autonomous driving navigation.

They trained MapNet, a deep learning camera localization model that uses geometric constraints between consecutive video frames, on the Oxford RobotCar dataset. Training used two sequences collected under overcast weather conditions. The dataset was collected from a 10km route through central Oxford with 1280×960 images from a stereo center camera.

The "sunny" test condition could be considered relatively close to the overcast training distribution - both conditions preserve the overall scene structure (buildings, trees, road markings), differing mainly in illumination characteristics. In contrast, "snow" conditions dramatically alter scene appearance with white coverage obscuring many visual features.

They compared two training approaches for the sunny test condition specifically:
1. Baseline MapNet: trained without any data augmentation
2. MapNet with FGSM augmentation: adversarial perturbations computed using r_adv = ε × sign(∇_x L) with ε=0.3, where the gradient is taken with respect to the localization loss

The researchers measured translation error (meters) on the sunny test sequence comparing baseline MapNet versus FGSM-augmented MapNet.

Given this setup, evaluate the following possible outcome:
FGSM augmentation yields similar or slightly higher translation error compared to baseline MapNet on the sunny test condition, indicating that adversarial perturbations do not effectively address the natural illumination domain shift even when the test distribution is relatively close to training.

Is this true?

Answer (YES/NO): NO